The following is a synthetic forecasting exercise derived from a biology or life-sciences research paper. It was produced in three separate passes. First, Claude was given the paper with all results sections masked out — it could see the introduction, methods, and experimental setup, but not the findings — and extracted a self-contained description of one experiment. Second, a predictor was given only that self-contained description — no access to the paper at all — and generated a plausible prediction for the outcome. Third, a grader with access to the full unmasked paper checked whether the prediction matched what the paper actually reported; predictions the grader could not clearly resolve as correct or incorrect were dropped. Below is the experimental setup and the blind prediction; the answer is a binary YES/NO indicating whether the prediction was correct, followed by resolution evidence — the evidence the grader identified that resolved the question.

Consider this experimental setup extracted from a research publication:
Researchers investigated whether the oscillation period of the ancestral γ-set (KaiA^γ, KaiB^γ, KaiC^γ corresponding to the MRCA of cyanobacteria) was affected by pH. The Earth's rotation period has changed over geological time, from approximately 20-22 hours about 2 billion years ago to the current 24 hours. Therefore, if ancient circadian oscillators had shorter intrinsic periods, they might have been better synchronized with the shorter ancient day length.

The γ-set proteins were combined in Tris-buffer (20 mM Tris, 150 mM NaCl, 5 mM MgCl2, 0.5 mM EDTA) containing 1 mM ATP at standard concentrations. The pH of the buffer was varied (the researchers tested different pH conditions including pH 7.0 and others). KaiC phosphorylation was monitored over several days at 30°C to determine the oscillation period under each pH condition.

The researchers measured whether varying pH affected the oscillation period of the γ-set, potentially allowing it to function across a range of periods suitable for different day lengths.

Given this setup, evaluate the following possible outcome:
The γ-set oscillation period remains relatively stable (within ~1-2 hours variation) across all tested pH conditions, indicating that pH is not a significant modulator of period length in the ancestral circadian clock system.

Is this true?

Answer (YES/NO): NO